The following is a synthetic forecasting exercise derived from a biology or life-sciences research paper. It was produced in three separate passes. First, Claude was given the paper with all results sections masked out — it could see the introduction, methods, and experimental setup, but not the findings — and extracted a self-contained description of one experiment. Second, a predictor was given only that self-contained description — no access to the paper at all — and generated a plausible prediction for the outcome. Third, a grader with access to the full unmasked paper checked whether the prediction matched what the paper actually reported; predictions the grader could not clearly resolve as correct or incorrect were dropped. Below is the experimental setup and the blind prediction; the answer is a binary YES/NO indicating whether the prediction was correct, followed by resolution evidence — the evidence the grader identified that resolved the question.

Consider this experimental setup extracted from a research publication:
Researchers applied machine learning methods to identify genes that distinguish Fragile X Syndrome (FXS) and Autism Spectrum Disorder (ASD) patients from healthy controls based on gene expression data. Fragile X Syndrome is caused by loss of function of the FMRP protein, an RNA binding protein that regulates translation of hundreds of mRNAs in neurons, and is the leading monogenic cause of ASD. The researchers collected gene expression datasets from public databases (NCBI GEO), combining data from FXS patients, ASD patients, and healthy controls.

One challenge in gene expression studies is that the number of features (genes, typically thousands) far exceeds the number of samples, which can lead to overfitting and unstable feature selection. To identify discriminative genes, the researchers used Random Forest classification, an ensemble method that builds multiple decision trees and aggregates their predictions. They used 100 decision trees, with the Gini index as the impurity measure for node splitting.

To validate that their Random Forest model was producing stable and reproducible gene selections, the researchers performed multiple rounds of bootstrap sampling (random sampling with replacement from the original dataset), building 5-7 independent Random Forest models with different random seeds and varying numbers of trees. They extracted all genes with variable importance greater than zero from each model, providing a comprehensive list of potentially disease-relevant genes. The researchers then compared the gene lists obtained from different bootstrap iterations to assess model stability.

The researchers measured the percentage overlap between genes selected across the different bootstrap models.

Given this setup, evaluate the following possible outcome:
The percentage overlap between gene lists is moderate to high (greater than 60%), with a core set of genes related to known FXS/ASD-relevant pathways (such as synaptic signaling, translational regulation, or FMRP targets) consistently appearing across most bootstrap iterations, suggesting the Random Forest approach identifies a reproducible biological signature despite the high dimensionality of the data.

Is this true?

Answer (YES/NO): YES